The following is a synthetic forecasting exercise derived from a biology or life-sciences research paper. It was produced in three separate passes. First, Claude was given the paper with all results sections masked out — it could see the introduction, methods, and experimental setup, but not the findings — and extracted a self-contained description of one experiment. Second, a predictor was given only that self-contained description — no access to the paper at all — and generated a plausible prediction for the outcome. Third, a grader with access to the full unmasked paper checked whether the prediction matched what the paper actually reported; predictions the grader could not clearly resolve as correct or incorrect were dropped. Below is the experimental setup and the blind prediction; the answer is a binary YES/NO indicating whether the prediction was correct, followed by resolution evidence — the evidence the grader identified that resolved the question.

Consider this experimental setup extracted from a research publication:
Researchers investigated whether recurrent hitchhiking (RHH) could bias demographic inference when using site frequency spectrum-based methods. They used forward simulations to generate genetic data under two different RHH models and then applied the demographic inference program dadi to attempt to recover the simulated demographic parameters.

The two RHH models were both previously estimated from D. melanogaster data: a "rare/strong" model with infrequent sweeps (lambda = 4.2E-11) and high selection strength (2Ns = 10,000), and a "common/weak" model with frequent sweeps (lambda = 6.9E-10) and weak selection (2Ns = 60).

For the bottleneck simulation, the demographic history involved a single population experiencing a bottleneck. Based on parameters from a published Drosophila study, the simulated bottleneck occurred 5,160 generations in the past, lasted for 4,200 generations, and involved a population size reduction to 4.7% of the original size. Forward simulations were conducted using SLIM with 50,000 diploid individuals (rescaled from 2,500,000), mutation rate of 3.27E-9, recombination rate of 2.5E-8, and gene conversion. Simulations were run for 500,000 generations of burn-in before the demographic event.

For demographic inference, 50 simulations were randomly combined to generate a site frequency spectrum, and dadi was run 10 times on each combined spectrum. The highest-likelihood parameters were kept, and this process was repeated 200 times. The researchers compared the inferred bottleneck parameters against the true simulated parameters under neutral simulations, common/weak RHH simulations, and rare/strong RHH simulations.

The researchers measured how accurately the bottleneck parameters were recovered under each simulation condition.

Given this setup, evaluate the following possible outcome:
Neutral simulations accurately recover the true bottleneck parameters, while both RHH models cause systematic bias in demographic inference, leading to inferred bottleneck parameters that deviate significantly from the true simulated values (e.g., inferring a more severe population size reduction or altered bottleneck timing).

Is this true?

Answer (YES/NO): NO